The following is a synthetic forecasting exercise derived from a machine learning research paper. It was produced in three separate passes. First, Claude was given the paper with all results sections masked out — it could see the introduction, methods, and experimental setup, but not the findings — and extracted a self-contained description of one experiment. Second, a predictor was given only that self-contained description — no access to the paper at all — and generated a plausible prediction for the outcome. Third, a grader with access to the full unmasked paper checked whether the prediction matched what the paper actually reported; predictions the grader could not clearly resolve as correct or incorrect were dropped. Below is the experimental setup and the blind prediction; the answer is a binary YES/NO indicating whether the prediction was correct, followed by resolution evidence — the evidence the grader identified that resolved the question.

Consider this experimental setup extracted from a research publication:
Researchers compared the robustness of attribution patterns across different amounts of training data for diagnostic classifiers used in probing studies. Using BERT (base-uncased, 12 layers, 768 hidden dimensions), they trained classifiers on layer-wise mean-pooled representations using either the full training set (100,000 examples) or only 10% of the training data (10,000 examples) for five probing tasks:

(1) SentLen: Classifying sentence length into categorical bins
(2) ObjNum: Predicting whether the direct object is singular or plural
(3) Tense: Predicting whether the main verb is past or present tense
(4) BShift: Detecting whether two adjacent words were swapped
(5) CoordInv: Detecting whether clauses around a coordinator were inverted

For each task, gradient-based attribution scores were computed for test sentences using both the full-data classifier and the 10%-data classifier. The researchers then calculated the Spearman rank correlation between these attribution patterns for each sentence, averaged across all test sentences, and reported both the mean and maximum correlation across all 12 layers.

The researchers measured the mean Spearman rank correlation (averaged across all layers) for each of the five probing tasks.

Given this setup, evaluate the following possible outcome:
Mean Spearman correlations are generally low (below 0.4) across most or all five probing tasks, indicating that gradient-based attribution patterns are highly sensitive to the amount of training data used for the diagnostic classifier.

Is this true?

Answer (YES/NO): NO